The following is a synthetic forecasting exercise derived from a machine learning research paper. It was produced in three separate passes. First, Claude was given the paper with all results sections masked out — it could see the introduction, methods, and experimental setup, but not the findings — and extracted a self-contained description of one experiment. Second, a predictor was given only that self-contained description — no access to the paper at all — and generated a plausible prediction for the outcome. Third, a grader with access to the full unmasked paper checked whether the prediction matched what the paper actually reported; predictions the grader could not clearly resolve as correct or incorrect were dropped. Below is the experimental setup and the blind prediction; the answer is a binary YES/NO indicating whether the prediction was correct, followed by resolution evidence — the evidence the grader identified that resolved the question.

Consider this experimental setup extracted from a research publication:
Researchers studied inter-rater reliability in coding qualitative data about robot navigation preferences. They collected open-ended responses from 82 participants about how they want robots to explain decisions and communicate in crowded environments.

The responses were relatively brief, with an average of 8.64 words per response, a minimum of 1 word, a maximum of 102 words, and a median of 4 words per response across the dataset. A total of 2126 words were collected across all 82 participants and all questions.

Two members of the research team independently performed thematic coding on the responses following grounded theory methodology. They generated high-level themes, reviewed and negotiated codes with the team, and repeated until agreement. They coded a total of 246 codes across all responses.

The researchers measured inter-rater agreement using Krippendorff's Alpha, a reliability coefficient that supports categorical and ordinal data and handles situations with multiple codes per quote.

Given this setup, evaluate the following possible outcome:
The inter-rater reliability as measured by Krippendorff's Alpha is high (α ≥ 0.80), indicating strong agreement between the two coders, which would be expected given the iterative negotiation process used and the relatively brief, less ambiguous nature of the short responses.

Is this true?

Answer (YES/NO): YES